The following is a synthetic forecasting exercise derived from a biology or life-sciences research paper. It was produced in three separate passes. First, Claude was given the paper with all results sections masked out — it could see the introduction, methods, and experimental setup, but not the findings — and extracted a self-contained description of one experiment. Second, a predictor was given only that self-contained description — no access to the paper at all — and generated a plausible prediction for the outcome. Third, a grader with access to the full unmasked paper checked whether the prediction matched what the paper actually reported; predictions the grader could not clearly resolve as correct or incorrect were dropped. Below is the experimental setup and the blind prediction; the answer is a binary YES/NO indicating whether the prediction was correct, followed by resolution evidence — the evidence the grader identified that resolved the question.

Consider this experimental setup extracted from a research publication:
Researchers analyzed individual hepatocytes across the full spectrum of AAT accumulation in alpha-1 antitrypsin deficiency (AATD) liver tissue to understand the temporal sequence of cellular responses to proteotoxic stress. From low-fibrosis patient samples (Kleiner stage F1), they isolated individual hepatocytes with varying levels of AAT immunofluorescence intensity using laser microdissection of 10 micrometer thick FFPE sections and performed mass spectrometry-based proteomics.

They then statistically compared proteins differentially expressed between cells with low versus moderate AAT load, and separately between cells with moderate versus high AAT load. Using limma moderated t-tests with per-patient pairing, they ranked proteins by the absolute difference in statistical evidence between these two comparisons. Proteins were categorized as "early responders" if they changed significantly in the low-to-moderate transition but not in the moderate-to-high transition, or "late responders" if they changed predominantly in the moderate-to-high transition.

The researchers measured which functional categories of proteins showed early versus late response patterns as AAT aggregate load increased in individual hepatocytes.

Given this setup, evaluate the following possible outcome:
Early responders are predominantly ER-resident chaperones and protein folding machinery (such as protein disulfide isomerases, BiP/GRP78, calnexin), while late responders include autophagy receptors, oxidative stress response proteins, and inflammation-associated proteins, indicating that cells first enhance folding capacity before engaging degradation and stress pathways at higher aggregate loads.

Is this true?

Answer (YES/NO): NO